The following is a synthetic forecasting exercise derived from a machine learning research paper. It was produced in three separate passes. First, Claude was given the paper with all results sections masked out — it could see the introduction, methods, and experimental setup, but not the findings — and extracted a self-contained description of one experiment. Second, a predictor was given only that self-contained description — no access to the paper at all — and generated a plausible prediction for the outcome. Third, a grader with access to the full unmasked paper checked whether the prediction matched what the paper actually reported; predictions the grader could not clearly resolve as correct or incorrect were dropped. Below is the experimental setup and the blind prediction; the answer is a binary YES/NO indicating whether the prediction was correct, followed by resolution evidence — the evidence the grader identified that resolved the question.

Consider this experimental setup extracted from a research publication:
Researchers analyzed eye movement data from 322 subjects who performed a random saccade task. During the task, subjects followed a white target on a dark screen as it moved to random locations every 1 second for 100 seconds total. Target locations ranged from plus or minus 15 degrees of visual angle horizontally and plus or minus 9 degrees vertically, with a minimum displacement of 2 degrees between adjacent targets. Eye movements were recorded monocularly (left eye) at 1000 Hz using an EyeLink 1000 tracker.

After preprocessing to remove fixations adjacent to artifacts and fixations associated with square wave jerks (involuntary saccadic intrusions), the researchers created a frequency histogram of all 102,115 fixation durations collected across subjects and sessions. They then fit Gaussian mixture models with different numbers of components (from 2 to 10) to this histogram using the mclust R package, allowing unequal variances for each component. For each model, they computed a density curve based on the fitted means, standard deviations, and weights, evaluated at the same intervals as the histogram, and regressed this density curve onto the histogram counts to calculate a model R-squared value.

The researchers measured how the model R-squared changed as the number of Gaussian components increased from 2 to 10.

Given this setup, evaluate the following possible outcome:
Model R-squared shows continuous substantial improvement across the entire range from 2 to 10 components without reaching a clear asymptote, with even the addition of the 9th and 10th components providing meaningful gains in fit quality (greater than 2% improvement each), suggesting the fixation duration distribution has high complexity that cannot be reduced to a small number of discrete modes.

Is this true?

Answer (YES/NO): NO